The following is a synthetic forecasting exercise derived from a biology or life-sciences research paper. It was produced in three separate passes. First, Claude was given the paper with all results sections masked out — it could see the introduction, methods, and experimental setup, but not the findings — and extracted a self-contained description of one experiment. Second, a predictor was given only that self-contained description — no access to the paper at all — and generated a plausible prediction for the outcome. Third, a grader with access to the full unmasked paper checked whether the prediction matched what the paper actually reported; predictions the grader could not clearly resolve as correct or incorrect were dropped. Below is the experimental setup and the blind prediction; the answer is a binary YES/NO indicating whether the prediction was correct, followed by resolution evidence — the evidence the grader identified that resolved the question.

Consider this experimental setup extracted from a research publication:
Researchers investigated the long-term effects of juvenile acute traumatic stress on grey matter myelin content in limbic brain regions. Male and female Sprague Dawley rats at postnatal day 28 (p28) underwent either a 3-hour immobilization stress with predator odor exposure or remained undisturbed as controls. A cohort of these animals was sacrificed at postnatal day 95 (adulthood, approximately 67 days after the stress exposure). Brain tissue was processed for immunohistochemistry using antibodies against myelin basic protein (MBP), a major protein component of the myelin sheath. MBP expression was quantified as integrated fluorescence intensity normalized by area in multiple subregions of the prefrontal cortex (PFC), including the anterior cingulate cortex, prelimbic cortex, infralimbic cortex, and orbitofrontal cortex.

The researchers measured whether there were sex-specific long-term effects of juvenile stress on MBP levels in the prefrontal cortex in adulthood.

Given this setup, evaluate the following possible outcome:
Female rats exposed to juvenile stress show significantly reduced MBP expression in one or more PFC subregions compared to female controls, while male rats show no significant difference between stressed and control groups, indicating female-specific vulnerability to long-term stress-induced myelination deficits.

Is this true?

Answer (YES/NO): YES